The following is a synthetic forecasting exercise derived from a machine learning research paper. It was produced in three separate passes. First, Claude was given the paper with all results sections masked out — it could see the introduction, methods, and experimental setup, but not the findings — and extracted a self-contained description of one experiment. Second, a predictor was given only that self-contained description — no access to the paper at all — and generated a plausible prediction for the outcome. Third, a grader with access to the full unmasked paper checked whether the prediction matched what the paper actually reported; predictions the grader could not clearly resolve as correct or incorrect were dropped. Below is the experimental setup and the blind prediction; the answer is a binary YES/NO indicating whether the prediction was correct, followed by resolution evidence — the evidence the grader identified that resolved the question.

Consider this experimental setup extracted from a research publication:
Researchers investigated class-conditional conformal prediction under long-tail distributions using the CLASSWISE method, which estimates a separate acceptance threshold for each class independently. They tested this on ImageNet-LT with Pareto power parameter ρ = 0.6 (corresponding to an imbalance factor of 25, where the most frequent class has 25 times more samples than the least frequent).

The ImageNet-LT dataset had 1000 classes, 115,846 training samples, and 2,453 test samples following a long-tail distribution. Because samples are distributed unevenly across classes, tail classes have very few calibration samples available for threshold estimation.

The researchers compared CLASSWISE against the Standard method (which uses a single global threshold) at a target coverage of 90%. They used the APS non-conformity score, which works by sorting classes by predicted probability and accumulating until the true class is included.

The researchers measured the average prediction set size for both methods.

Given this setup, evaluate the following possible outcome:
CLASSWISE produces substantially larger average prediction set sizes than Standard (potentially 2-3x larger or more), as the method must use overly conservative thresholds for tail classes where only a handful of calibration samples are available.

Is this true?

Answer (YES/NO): YES